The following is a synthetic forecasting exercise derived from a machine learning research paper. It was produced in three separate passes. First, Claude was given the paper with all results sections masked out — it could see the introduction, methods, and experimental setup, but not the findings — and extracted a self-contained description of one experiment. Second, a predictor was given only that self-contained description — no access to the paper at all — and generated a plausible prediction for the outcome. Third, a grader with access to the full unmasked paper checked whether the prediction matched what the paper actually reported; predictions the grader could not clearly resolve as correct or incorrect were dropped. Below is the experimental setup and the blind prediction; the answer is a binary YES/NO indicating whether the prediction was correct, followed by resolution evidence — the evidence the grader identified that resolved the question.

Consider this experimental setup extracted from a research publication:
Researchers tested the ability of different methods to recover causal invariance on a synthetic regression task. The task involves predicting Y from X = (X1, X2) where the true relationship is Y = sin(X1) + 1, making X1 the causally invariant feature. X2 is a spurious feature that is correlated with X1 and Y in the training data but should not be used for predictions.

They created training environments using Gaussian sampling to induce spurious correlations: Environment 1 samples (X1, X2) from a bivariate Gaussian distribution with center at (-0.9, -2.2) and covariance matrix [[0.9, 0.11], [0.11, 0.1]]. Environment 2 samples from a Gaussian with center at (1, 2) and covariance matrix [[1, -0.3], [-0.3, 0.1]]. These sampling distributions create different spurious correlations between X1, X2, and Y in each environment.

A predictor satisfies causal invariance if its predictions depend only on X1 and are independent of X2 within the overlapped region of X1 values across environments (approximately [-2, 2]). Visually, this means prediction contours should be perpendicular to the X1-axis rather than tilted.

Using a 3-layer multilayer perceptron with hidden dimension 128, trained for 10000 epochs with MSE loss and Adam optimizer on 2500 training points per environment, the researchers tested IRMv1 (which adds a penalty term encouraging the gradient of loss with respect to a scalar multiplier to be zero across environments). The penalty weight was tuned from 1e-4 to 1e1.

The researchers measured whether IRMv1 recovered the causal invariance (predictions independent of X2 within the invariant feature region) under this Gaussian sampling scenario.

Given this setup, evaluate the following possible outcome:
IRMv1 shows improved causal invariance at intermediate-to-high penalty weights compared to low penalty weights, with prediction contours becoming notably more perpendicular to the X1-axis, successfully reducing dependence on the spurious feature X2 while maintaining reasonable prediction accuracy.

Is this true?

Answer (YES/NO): NO